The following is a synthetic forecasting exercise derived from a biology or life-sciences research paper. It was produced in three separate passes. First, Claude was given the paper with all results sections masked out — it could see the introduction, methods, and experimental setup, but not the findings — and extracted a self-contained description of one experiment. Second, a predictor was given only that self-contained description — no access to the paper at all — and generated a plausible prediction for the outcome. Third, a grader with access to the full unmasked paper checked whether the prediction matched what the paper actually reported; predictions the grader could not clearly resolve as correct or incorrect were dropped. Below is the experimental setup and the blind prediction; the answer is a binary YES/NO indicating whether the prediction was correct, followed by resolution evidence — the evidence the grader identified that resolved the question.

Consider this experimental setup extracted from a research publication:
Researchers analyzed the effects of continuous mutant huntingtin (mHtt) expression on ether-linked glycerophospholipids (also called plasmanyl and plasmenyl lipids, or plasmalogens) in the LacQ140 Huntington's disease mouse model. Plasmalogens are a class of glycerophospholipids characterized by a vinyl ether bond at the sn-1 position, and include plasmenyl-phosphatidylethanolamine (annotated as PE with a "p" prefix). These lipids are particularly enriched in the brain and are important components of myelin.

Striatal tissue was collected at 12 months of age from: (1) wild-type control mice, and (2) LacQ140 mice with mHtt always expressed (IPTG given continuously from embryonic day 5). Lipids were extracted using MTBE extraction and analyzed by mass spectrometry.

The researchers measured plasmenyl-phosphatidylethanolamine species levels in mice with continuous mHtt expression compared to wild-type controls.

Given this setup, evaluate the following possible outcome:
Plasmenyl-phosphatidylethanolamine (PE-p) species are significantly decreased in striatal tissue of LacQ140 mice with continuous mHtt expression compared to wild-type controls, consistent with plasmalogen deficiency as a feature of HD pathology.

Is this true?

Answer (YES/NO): NO